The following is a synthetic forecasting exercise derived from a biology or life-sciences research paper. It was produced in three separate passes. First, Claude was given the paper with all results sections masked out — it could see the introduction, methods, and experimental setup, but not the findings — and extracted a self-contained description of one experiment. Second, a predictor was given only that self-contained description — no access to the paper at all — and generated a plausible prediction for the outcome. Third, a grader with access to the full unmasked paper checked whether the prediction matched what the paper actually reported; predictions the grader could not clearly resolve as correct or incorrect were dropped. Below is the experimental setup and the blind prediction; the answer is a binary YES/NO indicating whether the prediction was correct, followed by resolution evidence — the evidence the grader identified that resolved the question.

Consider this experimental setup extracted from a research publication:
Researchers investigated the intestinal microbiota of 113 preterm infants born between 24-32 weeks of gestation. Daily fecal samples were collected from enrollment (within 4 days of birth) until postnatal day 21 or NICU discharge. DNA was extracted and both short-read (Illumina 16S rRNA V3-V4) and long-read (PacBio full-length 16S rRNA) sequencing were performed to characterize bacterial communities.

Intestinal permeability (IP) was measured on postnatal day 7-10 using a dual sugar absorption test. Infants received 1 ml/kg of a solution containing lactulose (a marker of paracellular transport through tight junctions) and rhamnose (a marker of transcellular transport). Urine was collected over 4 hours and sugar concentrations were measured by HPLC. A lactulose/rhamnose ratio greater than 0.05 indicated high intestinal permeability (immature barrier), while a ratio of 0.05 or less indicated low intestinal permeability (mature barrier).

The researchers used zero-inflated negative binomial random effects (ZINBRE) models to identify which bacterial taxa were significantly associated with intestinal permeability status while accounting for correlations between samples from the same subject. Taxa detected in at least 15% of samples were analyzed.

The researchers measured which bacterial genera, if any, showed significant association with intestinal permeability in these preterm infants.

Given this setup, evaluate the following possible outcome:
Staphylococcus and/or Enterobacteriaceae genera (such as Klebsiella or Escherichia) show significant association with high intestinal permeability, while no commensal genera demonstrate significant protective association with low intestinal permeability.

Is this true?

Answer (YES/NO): NO